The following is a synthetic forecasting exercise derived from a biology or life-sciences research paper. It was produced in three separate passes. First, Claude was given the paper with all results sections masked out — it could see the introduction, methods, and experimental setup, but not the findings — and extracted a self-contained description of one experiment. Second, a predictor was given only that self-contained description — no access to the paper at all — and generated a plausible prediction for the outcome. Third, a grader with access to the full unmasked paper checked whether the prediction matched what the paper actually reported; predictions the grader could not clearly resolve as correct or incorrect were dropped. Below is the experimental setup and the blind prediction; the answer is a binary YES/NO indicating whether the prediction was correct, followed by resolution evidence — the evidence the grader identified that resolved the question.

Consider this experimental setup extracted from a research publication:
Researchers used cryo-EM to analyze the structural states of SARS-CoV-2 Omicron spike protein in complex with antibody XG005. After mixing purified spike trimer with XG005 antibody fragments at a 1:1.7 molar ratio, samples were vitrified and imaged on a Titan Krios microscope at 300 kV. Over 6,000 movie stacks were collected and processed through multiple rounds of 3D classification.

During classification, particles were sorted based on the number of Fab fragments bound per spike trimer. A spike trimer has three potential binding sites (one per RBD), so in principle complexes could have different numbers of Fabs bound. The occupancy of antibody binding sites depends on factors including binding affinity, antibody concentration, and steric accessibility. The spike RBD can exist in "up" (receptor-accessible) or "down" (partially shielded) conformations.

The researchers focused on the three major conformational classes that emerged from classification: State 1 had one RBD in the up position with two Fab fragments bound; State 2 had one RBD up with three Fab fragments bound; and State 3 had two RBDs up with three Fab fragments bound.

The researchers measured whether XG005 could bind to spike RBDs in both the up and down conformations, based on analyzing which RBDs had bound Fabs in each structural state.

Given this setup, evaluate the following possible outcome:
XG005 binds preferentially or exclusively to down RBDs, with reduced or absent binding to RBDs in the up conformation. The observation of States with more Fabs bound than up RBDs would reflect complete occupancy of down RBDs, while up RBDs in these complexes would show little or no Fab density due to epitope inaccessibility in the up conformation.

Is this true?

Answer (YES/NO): NO